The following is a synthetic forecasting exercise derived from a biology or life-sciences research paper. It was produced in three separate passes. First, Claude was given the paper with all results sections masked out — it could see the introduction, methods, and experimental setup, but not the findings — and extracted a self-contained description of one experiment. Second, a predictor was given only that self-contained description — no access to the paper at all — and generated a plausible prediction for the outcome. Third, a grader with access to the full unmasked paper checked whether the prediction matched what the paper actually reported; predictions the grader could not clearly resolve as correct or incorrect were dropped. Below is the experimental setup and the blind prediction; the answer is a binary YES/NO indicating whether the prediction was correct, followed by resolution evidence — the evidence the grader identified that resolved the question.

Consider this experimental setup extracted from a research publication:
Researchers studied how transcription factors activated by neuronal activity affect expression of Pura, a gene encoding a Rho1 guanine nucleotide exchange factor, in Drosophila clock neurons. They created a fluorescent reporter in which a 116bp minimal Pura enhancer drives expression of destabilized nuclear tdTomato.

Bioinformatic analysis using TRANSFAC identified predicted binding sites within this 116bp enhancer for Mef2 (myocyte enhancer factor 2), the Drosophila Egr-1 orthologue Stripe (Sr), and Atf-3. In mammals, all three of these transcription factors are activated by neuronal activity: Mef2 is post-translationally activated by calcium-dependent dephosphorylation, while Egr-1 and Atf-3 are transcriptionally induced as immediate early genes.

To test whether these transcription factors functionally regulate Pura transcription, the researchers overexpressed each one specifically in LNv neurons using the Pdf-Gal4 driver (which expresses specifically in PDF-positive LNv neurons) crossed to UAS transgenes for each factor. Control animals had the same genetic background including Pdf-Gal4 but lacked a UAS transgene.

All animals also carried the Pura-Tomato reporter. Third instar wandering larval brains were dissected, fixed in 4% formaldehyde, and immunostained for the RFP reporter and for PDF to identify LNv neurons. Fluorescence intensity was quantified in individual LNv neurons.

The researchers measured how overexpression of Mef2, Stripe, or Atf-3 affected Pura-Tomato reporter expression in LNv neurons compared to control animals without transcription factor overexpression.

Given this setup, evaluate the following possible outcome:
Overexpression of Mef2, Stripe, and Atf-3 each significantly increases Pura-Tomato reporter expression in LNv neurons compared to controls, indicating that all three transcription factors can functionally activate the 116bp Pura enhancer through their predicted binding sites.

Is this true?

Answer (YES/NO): NO